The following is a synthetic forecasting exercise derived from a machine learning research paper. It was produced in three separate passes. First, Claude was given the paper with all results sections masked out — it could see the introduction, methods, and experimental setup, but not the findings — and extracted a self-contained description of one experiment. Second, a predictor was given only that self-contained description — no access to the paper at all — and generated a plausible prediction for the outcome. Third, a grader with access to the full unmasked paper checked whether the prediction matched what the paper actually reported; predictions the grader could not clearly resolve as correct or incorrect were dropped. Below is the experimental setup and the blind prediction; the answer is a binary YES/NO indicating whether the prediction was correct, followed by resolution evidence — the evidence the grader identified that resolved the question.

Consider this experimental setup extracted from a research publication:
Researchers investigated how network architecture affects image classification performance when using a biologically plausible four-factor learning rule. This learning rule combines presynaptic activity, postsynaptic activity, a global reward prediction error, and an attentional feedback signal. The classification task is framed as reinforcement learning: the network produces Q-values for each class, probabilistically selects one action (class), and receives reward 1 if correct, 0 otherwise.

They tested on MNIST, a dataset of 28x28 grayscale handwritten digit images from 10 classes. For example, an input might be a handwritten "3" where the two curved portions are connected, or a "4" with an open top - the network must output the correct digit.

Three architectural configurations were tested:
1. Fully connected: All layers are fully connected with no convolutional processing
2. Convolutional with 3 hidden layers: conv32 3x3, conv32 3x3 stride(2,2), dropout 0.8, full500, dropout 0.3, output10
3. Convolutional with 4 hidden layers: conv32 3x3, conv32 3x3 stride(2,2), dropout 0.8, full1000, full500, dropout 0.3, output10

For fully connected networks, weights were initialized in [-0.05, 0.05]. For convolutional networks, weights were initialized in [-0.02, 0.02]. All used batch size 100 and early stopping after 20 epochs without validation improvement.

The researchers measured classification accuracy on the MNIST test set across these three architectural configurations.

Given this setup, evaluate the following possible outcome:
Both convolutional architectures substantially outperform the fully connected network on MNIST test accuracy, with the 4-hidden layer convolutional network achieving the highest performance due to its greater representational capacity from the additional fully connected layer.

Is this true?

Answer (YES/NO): NO